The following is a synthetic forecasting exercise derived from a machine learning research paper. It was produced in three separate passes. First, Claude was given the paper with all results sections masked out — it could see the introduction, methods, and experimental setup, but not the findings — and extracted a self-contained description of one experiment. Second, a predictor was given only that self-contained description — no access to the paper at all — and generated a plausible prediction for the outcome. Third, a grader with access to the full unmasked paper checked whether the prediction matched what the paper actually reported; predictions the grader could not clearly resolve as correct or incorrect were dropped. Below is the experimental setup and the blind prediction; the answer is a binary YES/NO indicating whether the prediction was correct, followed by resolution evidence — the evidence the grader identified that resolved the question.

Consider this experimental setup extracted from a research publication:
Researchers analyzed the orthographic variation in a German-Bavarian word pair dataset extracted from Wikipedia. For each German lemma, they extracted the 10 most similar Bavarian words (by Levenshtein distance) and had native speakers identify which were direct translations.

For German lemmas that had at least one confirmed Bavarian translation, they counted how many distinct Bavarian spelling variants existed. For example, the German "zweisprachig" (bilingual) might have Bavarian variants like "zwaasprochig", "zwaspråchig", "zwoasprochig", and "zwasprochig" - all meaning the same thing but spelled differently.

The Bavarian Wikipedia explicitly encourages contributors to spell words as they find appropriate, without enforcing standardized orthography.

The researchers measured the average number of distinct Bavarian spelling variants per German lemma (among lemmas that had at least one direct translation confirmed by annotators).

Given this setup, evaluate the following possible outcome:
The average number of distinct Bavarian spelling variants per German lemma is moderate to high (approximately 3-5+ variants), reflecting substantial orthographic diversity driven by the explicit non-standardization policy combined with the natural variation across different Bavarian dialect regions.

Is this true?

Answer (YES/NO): NO